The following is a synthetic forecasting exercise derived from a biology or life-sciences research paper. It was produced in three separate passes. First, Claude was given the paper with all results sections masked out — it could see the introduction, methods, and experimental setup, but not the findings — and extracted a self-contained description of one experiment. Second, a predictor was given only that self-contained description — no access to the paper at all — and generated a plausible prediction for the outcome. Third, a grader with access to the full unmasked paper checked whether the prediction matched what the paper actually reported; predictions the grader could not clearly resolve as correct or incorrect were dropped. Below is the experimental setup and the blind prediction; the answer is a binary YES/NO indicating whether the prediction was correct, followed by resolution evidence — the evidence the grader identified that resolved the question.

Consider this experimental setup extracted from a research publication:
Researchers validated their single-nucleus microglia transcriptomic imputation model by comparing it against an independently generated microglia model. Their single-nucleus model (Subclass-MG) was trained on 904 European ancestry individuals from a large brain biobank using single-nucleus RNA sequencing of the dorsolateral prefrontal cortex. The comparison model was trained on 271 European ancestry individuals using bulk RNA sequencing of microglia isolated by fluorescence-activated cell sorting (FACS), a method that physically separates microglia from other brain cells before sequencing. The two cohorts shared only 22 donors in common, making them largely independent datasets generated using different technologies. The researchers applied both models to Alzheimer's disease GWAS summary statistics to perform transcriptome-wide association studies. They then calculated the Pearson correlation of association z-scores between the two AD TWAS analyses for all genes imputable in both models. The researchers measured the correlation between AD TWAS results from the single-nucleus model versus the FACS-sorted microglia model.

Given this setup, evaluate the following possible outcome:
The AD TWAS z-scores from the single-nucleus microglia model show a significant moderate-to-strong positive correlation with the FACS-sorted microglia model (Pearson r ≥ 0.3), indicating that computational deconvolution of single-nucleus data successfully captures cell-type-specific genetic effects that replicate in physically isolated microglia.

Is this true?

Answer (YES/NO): YES